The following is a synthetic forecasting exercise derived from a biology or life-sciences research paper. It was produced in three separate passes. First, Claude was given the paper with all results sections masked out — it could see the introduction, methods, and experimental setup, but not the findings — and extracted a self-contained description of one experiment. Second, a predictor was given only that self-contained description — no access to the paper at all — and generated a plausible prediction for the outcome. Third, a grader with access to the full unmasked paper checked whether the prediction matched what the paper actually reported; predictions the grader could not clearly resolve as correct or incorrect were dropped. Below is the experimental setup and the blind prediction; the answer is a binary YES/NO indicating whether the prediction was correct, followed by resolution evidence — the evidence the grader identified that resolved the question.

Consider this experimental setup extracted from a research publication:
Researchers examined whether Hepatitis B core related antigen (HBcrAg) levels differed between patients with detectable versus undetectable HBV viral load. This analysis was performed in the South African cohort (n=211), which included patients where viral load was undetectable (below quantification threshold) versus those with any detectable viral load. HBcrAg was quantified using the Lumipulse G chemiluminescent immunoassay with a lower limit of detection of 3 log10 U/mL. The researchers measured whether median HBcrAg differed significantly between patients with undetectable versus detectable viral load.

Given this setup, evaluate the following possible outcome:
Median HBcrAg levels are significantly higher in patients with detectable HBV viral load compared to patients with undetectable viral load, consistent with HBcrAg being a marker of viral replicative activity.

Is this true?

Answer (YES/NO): YES